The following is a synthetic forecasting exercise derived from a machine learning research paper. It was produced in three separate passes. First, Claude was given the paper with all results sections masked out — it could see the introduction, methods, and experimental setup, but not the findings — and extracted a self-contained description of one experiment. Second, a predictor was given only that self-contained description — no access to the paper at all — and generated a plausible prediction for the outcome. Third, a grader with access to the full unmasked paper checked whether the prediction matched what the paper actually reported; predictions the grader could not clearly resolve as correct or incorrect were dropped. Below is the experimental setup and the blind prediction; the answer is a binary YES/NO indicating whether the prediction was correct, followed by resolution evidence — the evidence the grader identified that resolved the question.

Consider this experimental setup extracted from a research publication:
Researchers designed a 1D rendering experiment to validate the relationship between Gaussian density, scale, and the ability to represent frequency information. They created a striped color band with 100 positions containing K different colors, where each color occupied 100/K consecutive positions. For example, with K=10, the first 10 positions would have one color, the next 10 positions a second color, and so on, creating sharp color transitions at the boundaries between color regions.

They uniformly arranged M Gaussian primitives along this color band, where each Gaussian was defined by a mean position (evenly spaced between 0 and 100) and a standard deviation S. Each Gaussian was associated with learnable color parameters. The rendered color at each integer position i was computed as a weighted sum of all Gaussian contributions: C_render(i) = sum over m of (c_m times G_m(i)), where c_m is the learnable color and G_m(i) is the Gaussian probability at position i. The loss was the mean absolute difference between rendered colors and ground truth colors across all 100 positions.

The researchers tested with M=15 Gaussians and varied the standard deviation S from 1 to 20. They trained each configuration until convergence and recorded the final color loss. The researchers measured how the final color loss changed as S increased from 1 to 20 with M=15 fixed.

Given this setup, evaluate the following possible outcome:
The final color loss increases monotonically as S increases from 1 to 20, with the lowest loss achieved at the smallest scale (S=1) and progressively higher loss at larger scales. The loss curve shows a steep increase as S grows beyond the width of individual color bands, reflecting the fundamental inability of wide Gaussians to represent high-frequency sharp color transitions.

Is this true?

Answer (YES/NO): NO